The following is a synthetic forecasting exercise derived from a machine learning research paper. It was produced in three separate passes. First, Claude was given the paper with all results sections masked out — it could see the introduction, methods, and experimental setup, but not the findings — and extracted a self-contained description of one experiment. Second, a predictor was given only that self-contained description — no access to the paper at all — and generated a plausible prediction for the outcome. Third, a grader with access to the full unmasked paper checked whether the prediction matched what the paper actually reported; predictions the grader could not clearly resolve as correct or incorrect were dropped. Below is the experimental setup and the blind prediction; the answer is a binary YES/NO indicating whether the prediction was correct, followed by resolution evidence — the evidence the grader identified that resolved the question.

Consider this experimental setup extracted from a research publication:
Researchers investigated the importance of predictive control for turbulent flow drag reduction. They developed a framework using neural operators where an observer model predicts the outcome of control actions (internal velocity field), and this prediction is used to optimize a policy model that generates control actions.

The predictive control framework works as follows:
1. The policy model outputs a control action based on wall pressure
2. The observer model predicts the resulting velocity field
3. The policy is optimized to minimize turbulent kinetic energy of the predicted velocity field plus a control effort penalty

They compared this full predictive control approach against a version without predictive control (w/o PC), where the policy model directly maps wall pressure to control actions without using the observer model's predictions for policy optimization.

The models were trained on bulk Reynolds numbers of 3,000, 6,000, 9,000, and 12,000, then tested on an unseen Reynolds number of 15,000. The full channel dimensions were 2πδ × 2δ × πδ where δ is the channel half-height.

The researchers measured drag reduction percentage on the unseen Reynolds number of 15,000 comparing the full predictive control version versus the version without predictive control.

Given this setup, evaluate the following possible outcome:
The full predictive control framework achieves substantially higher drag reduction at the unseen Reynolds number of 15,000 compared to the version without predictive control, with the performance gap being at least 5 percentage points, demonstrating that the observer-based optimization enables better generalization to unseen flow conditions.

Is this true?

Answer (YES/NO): NO